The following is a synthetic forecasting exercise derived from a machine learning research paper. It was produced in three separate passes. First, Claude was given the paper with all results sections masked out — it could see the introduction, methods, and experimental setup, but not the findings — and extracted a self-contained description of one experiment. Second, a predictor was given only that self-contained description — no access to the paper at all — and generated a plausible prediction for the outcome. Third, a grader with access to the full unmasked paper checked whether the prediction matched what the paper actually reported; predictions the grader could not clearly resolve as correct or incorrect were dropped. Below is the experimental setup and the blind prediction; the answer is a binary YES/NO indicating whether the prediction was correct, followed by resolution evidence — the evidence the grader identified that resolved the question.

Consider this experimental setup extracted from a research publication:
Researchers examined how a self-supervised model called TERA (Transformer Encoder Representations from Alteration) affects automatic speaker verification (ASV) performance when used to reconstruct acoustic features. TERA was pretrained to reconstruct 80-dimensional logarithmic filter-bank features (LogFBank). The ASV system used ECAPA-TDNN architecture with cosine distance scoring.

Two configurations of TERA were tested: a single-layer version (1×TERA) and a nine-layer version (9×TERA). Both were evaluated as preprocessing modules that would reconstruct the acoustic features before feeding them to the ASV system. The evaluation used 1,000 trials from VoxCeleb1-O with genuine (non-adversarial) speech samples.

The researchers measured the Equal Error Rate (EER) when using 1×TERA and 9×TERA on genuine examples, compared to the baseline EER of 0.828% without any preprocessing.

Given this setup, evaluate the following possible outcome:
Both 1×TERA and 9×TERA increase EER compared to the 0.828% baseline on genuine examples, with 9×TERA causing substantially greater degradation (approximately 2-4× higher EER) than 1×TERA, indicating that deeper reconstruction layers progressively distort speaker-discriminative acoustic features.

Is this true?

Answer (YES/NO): NO